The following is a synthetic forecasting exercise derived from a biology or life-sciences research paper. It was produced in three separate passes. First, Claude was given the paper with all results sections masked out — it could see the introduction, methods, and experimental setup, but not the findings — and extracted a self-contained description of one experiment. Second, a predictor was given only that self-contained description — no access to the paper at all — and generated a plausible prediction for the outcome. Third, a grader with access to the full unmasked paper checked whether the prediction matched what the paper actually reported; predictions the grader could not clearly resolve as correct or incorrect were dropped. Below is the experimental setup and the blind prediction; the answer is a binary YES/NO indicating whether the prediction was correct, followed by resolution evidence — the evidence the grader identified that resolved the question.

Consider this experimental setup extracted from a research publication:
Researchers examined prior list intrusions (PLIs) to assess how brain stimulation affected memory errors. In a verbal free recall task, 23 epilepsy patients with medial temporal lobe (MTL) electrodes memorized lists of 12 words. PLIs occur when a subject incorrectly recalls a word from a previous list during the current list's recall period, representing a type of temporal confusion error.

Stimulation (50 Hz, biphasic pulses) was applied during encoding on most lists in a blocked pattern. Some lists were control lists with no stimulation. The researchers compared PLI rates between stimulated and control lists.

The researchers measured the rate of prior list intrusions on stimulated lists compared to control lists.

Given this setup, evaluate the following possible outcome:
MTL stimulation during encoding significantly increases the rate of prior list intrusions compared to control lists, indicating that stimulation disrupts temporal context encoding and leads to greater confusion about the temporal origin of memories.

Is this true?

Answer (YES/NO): NO